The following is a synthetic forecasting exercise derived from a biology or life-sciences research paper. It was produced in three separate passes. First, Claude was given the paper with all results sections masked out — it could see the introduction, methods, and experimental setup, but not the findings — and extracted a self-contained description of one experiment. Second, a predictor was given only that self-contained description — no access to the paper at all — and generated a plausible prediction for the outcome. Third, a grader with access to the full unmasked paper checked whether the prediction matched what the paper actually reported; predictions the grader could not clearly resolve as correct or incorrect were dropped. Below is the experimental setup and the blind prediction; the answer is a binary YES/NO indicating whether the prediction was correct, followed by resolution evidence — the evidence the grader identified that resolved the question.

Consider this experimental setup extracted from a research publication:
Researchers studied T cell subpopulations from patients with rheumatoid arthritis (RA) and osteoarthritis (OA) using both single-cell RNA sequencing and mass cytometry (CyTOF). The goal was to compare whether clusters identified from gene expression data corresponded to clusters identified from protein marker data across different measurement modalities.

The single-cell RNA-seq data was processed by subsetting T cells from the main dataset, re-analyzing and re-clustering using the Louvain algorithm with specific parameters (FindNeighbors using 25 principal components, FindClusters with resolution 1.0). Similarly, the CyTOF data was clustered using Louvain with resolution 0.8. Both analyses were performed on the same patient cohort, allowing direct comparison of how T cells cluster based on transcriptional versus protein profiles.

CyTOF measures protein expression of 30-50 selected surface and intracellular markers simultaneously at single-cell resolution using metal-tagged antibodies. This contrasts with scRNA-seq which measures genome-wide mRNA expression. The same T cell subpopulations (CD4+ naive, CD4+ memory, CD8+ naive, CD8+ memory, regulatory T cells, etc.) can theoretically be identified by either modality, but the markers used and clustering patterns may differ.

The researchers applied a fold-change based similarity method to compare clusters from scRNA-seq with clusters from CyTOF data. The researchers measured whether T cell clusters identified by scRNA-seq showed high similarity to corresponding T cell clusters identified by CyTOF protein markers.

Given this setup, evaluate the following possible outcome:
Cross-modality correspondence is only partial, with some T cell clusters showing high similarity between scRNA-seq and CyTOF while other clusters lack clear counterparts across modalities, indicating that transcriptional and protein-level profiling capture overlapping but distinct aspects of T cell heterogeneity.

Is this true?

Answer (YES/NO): NO